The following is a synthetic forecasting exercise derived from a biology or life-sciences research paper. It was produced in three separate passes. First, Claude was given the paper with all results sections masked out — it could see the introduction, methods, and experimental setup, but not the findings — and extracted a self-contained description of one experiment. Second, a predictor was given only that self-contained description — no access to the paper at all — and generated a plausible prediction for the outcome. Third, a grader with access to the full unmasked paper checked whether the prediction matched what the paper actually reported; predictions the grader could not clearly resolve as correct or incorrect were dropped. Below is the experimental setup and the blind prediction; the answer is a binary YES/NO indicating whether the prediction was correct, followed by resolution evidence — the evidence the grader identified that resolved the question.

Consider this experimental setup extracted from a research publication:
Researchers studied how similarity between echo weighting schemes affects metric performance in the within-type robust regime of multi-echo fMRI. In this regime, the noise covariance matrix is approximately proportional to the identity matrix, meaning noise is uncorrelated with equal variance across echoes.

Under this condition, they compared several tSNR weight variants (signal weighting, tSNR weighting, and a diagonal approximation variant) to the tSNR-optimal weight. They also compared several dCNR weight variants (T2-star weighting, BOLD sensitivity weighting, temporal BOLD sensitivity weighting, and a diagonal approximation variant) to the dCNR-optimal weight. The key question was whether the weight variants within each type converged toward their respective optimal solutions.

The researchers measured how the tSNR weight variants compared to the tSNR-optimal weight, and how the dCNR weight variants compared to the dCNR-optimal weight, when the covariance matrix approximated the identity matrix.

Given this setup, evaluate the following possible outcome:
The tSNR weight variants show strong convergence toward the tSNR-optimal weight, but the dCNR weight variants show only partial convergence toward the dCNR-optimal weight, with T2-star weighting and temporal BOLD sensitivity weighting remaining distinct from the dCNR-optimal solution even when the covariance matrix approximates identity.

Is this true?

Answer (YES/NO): NO